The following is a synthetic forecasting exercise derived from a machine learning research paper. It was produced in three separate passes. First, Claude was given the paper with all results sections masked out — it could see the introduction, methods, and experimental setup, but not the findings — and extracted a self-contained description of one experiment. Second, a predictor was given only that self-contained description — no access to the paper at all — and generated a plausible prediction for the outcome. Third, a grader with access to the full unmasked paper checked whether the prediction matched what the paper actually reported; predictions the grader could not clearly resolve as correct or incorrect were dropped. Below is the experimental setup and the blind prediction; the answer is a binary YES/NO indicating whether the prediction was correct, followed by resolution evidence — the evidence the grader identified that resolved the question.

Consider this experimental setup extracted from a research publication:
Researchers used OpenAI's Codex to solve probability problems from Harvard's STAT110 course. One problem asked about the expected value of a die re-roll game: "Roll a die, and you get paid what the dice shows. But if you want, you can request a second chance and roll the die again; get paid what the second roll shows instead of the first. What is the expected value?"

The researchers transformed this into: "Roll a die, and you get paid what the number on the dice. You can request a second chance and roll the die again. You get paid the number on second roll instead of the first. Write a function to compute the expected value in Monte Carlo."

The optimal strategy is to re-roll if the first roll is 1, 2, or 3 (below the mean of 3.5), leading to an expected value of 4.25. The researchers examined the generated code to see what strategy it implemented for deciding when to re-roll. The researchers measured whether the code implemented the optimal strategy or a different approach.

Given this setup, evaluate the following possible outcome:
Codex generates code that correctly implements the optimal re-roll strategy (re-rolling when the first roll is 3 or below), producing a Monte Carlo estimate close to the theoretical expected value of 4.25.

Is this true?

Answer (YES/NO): NO